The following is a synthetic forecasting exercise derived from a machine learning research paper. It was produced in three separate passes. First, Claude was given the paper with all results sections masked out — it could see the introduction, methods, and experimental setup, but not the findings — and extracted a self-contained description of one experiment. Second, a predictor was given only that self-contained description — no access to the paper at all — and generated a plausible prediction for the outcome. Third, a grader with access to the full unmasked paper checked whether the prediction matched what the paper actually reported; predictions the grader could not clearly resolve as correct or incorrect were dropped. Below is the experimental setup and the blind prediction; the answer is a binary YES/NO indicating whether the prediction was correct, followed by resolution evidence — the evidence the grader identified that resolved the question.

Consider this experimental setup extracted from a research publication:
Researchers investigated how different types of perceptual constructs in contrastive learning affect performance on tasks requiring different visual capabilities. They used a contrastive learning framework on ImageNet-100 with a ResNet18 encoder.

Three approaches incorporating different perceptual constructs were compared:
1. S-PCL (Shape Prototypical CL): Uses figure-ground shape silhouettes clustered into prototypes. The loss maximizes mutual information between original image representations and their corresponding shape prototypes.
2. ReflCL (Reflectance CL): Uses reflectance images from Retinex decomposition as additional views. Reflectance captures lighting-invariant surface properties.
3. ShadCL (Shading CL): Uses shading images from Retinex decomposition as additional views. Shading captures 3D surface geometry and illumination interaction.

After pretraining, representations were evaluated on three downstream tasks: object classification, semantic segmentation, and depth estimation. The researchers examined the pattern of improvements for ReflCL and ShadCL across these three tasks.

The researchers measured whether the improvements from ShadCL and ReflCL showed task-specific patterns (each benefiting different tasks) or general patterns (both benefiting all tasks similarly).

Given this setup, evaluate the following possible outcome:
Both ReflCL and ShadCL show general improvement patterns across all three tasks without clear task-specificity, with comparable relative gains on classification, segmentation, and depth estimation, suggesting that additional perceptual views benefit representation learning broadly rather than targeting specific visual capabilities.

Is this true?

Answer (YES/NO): NO